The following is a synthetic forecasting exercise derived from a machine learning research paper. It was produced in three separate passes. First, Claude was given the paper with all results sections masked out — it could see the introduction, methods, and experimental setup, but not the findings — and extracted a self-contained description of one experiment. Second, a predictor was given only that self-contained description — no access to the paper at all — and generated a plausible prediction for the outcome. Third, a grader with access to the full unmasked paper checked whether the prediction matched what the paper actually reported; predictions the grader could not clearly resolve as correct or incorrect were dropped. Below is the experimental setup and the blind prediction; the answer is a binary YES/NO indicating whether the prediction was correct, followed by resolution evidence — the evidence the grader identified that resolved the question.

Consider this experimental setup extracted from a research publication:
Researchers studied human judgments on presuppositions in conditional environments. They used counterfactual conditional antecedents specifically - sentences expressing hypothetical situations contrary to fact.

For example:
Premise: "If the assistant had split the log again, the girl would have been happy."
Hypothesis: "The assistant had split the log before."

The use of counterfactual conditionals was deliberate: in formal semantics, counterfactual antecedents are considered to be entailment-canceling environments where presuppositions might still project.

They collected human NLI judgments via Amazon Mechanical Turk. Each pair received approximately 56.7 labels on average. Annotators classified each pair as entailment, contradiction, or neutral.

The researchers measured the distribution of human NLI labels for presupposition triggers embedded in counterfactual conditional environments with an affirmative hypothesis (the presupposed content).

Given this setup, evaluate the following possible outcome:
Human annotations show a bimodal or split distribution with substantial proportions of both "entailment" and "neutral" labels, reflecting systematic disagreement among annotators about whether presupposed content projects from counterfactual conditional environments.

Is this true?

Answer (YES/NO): NO